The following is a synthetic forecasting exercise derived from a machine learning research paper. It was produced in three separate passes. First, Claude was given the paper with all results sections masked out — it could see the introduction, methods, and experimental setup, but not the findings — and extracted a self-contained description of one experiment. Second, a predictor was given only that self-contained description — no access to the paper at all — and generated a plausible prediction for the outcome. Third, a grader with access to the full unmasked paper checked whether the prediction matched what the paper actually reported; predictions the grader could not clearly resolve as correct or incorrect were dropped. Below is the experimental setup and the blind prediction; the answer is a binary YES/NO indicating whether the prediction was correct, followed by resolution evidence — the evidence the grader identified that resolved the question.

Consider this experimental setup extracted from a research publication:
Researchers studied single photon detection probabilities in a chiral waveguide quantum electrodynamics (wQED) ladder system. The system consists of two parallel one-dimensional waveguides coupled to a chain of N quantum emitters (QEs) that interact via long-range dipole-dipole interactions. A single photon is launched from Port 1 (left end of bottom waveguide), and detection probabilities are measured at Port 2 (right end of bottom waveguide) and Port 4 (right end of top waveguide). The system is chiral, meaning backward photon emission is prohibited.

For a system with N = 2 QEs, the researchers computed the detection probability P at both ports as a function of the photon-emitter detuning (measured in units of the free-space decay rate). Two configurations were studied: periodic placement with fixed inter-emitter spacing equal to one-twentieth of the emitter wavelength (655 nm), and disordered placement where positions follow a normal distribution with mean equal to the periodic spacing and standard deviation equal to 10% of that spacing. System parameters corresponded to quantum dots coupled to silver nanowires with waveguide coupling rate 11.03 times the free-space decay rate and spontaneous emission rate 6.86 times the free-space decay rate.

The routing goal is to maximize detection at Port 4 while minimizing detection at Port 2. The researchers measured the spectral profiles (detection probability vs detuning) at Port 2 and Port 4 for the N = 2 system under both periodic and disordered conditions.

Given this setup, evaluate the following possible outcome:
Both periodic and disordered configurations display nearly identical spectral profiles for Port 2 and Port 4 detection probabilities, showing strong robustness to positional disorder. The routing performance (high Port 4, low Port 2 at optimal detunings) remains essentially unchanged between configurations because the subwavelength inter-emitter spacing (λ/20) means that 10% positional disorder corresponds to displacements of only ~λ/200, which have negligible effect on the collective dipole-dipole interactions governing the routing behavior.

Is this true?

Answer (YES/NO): NO